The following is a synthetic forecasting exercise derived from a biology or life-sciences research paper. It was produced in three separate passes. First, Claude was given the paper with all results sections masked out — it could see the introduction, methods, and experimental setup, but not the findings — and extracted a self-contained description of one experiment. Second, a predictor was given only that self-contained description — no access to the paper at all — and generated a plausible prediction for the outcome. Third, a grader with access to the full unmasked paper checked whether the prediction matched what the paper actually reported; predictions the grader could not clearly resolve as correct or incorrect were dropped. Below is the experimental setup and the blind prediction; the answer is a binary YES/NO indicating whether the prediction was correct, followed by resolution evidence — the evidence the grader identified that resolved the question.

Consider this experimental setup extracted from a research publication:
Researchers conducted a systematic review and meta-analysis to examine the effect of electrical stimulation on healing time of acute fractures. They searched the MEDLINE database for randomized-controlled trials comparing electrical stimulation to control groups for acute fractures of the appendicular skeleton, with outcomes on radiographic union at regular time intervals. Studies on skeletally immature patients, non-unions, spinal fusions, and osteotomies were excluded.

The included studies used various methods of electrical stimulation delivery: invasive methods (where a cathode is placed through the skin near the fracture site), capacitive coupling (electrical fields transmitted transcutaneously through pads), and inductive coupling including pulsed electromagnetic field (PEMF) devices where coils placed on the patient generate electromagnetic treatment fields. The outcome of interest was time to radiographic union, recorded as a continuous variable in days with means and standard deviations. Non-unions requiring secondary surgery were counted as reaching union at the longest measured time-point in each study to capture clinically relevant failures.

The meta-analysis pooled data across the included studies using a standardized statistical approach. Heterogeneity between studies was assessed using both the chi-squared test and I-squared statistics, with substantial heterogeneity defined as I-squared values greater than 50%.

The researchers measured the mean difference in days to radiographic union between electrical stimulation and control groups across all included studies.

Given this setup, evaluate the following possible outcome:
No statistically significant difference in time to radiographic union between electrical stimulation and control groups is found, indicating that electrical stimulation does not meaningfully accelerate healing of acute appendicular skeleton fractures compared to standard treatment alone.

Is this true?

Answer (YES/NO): YES